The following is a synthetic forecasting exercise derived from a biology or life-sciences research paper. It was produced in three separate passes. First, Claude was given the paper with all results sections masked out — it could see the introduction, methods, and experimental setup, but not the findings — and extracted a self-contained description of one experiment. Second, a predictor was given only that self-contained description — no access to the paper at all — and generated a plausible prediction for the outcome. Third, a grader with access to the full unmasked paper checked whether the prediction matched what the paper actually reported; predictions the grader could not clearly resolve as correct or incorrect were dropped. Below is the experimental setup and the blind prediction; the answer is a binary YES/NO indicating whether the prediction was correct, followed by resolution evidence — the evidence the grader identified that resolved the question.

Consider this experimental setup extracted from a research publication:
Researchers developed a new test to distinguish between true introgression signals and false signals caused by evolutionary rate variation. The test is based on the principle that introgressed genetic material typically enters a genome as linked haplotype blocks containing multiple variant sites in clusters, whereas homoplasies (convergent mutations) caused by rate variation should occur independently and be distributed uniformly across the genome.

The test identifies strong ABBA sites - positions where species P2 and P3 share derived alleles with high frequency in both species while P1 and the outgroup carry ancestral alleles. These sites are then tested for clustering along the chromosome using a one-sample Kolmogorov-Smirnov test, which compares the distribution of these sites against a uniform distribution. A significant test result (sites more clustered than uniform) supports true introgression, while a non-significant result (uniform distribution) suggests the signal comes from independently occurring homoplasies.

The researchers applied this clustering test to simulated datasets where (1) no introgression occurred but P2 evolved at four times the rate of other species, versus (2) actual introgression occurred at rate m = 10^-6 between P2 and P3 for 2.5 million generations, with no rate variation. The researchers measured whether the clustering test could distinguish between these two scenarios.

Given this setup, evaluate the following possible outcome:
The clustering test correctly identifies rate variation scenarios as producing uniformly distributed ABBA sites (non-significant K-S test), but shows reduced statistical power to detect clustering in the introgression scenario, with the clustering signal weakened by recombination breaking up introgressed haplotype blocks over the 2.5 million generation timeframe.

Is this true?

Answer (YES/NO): NO